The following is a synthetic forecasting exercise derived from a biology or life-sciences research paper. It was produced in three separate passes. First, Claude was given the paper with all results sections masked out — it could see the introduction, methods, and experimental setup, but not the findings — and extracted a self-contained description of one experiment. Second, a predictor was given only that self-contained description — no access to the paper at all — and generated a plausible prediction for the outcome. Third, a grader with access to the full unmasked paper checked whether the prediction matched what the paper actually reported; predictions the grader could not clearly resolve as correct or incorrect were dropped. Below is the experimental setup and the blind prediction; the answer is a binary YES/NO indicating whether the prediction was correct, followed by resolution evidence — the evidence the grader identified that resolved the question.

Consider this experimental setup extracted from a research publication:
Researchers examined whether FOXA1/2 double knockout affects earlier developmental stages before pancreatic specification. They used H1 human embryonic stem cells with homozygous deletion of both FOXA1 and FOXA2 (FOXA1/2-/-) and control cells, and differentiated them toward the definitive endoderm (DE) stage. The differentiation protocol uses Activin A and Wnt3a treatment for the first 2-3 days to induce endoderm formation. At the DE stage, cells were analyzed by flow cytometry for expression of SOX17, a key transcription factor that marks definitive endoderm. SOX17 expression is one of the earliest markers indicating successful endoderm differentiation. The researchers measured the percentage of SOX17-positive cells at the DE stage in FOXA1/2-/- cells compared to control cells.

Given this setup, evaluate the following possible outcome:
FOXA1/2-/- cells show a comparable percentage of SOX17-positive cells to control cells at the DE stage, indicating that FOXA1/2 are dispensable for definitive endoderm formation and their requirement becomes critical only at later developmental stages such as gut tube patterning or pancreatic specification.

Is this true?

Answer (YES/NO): YES